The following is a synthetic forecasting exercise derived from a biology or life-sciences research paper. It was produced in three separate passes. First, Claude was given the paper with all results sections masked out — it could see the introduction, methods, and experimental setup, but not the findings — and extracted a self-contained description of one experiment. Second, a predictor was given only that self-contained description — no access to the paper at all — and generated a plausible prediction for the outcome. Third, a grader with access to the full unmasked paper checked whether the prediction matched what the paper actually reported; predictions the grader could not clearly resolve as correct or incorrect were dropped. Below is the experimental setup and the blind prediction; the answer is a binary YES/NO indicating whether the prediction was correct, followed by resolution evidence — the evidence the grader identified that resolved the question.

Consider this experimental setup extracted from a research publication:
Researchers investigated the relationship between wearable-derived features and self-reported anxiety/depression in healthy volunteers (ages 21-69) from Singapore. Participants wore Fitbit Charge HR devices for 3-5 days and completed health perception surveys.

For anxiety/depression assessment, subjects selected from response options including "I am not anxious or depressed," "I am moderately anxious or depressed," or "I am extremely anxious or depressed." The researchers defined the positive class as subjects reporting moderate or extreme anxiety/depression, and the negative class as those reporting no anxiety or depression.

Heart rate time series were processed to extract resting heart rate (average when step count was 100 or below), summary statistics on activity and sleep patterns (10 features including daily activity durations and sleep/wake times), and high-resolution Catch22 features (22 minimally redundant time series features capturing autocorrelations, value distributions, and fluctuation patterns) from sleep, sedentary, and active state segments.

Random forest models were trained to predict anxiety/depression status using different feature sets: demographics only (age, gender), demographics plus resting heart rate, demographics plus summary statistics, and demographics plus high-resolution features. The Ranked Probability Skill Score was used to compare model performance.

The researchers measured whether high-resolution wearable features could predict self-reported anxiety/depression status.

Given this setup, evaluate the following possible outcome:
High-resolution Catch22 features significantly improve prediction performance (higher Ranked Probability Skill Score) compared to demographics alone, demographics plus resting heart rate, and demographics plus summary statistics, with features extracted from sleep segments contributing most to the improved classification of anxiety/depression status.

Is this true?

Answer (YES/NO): NO